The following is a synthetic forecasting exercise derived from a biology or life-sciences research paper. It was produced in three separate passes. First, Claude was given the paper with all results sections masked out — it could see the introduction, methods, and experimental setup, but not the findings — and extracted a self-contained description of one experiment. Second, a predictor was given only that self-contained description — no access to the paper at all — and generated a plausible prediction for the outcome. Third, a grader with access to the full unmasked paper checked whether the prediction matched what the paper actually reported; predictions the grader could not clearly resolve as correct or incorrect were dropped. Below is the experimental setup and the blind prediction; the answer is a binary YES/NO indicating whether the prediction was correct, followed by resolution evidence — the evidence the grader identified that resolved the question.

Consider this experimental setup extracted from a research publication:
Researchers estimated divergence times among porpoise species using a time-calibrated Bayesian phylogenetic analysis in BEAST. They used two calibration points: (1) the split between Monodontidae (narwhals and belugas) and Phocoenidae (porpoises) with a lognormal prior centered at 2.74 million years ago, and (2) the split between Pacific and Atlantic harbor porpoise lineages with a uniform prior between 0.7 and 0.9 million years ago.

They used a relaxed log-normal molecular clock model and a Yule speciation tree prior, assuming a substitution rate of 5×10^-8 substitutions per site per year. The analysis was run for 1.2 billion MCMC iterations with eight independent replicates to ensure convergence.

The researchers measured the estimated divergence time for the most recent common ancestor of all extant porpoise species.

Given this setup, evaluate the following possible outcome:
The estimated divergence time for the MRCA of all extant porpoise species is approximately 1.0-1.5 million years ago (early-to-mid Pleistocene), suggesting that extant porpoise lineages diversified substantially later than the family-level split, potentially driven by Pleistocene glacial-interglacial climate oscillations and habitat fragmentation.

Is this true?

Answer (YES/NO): NO